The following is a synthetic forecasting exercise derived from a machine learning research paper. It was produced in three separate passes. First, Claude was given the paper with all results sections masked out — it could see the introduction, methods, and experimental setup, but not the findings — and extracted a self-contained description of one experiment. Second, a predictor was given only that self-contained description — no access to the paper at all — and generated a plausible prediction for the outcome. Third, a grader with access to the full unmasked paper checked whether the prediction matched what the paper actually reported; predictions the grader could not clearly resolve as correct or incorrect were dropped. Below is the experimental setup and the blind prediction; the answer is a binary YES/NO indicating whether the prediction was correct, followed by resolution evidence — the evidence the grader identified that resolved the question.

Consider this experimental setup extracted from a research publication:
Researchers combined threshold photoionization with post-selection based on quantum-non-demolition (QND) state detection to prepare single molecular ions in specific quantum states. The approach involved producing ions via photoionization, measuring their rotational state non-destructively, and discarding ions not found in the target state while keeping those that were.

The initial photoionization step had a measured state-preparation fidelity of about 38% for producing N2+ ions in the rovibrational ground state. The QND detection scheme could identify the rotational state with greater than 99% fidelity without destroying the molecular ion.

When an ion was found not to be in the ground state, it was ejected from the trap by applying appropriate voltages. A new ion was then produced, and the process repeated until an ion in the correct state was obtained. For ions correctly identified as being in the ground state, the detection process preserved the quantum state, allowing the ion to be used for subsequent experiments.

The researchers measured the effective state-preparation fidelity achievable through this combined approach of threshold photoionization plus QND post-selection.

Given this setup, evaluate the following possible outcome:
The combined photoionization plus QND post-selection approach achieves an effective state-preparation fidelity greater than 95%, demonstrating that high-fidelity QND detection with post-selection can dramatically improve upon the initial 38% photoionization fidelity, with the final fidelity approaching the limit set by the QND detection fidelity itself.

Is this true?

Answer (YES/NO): YES